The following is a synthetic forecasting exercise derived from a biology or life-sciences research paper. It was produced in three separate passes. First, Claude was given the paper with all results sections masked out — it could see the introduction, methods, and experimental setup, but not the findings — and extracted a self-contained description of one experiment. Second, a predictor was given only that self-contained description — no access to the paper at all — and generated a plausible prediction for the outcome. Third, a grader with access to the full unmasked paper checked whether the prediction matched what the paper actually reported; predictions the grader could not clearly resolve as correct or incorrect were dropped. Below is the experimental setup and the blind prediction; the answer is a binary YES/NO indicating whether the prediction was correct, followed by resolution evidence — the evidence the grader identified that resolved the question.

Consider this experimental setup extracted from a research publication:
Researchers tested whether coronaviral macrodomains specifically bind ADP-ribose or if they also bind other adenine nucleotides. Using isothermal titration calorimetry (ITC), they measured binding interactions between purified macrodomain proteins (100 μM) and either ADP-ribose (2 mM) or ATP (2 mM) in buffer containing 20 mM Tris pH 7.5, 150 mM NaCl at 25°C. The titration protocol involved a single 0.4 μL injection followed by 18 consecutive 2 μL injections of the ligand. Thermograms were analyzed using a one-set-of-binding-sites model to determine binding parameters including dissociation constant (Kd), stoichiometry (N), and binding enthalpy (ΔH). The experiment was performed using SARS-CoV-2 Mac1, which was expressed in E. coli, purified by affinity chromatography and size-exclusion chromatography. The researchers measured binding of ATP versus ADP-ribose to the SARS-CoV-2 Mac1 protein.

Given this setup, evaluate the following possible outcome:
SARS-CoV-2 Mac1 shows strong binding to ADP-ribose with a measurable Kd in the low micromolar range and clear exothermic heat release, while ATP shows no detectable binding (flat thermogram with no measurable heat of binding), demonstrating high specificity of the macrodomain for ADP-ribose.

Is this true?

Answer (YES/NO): NO